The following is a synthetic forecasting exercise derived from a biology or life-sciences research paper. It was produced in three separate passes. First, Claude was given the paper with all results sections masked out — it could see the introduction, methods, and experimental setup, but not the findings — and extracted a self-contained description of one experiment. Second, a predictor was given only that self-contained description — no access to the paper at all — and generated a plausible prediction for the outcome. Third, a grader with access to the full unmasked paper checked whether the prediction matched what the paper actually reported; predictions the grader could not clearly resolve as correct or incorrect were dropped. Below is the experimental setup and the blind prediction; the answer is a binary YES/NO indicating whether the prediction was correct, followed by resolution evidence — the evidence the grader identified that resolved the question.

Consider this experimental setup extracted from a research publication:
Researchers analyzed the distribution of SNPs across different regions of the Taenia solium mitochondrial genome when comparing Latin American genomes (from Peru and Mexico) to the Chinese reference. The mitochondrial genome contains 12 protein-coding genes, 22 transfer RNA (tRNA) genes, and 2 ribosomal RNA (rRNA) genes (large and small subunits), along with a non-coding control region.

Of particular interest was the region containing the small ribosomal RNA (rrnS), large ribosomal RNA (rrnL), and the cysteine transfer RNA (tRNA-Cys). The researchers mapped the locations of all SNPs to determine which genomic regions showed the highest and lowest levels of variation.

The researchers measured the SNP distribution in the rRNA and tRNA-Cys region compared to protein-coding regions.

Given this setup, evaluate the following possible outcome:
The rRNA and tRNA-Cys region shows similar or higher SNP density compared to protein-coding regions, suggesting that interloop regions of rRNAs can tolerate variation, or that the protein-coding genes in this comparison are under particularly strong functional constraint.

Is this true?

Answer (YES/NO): NO